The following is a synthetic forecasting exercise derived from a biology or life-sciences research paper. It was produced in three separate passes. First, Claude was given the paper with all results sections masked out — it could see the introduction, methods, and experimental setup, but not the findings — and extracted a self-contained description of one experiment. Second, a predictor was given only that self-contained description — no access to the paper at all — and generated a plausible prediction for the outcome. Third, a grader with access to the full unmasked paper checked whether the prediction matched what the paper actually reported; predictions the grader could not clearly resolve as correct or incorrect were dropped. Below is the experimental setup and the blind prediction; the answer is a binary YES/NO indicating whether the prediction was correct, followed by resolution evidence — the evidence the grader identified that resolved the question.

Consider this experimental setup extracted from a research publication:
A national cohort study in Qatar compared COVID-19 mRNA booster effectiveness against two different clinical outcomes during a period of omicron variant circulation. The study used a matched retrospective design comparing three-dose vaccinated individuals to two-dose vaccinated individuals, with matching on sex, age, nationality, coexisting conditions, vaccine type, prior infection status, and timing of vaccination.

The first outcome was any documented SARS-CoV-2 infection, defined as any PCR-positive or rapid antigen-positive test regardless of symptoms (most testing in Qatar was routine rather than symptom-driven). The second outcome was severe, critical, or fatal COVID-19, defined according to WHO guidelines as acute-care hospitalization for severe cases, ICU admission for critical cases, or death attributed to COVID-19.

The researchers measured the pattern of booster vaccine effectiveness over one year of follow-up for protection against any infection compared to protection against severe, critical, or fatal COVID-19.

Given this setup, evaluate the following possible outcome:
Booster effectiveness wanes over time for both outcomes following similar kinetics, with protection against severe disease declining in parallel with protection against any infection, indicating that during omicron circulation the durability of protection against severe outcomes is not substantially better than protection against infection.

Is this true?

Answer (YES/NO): NO